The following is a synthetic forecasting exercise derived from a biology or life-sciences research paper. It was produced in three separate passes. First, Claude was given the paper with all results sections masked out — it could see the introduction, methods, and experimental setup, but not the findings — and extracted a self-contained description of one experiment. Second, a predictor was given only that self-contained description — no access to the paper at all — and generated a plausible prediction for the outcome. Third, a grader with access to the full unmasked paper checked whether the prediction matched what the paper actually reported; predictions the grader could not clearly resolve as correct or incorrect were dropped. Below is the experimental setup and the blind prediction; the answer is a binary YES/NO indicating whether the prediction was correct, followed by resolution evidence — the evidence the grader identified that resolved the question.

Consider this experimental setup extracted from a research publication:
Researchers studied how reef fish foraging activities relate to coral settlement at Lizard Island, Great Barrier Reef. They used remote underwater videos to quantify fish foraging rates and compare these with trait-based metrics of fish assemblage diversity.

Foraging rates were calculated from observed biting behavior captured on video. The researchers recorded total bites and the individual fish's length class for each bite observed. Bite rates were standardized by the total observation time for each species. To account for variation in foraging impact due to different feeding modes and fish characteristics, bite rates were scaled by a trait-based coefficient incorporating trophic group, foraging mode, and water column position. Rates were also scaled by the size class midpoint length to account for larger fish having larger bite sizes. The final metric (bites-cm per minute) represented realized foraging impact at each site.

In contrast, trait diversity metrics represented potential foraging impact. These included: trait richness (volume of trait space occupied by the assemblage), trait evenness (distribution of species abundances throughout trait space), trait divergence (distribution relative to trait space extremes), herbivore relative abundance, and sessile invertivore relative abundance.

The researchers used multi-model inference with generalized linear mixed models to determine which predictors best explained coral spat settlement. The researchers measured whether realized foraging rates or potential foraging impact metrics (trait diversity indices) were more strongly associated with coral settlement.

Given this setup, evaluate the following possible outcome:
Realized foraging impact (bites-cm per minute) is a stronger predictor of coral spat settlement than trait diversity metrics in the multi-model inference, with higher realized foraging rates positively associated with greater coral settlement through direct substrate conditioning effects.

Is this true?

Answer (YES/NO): NO